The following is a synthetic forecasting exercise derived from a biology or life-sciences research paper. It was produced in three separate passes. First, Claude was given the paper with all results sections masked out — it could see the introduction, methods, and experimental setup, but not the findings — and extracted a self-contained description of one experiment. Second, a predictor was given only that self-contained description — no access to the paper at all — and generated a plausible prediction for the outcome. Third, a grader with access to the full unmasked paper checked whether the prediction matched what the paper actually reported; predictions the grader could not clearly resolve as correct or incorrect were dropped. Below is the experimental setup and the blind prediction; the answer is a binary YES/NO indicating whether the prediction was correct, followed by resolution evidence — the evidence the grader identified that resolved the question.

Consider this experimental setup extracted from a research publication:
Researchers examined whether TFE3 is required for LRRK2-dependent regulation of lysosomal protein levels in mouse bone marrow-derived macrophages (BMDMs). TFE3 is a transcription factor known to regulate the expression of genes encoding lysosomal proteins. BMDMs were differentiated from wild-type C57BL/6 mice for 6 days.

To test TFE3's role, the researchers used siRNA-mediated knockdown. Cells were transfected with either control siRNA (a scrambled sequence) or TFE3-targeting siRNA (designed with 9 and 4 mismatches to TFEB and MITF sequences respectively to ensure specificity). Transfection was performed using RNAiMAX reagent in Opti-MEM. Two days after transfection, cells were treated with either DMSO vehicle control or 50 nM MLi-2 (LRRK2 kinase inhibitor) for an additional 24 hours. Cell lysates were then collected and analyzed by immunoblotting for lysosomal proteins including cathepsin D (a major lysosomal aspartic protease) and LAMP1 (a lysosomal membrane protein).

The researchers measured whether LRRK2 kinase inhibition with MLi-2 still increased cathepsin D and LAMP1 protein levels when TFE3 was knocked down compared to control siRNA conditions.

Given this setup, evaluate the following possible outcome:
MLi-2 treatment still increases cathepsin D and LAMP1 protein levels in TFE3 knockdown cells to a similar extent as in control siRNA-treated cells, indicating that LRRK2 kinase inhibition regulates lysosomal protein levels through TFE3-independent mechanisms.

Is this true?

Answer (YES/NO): NO